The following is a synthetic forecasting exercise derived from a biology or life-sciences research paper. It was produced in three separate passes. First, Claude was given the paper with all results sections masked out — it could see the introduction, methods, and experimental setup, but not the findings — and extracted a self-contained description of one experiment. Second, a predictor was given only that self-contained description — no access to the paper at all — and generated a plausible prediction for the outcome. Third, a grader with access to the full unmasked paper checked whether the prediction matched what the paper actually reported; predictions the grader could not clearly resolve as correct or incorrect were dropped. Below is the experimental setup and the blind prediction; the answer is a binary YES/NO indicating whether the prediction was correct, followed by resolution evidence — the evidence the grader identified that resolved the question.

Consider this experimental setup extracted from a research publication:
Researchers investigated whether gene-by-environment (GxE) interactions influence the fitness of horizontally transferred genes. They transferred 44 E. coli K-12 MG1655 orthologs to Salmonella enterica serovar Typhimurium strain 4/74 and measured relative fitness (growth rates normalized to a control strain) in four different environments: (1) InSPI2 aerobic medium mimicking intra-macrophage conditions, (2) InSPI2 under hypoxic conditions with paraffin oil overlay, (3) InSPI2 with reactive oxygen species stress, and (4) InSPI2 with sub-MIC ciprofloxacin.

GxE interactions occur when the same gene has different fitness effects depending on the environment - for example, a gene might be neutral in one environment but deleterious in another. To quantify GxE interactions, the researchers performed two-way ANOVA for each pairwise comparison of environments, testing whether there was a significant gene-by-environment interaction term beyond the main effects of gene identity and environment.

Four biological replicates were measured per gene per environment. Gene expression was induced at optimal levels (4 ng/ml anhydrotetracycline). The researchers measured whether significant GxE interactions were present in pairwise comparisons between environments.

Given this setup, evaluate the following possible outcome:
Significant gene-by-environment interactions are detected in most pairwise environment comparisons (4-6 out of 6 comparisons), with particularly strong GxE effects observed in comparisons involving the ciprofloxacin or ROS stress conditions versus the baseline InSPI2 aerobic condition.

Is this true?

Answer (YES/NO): YES